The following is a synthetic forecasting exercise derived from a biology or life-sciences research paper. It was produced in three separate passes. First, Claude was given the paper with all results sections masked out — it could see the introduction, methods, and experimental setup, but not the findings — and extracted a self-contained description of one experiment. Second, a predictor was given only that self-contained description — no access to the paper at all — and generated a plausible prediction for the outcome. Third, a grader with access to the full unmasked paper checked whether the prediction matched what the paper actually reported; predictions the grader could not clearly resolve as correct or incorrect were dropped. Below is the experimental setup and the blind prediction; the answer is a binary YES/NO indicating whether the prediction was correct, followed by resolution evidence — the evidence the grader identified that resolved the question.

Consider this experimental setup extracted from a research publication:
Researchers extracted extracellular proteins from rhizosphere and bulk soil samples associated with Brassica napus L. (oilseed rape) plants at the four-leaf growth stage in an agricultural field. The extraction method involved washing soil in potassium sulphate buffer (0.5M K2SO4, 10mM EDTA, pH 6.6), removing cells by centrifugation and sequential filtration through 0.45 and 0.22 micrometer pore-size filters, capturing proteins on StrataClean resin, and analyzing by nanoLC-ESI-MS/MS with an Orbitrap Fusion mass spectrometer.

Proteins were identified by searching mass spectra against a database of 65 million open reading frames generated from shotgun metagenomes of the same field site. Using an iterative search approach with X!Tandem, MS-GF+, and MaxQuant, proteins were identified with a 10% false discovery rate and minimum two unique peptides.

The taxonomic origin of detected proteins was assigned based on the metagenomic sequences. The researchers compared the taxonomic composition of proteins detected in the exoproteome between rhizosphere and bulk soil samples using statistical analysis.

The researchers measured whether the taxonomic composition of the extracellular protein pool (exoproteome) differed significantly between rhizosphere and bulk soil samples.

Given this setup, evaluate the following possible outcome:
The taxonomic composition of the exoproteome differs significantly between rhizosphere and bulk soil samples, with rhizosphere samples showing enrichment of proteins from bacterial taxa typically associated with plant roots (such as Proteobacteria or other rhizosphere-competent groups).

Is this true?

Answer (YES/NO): YES